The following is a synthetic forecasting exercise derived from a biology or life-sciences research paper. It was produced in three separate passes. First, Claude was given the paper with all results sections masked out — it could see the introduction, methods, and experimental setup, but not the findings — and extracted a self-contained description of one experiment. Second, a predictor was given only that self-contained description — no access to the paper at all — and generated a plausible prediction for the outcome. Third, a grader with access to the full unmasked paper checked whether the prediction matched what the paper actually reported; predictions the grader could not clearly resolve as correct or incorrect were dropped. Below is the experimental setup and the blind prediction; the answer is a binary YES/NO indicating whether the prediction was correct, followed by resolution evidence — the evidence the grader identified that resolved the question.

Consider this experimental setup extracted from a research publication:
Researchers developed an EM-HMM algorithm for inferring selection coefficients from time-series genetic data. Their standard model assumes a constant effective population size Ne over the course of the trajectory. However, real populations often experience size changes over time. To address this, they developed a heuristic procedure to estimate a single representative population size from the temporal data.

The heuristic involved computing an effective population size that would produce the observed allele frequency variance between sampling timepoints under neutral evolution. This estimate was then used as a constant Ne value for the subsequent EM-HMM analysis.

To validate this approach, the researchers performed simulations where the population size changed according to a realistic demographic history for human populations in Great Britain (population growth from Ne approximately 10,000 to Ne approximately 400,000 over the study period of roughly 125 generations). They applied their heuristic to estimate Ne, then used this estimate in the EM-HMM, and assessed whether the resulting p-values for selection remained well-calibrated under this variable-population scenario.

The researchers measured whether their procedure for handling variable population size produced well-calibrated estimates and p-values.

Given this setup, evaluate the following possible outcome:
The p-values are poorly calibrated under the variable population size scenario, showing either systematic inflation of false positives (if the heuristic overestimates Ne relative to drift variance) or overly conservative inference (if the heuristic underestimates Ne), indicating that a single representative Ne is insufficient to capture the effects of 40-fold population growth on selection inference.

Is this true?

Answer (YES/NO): NO